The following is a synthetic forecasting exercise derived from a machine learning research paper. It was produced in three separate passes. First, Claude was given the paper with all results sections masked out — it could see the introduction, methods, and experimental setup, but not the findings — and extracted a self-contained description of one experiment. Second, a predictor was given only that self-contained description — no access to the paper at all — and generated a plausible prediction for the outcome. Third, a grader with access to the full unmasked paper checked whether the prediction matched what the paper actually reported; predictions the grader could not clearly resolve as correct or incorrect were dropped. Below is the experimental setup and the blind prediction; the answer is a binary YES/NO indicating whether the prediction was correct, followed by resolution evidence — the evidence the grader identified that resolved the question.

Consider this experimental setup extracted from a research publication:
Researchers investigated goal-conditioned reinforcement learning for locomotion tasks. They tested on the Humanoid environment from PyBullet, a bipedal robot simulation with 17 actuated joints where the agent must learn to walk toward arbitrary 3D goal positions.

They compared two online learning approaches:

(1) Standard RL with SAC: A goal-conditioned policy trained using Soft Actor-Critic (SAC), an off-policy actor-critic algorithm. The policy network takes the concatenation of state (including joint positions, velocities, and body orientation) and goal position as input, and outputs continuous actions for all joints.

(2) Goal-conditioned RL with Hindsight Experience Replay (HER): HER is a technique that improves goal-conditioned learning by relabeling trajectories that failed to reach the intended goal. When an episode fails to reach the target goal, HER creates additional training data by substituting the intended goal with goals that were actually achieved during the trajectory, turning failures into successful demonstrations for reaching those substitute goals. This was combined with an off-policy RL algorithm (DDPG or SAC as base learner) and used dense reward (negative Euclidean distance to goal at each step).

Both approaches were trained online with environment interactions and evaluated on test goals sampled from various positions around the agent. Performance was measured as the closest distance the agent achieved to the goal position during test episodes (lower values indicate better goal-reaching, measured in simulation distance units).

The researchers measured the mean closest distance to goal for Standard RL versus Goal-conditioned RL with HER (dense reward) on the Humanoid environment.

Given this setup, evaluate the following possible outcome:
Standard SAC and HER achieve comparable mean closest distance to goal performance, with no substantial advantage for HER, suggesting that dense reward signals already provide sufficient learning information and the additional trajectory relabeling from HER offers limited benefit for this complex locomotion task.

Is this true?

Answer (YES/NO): NO